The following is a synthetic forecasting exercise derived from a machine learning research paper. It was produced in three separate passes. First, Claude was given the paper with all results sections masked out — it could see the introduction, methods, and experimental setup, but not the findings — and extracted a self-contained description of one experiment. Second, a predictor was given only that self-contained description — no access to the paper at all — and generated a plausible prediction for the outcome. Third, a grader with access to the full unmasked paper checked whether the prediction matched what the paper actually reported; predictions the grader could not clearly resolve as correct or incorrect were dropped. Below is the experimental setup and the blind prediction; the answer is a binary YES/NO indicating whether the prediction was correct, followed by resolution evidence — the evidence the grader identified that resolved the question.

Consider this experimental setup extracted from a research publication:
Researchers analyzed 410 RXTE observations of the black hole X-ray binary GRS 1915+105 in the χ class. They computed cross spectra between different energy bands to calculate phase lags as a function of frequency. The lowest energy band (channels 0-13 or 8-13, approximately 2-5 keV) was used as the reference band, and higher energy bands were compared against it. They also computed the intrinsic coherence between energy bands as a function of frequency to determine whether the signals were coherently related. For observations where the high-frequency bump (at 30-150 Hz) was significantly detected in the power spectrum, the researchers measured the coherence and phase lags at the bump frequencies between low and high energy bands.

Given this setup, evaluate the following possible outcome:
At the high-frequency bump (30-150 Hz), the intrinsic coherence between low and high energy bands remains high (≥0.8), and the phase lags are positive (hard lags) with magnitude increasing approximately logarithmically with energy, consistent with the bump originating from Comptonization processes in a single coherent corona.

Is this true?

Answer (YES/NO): NO